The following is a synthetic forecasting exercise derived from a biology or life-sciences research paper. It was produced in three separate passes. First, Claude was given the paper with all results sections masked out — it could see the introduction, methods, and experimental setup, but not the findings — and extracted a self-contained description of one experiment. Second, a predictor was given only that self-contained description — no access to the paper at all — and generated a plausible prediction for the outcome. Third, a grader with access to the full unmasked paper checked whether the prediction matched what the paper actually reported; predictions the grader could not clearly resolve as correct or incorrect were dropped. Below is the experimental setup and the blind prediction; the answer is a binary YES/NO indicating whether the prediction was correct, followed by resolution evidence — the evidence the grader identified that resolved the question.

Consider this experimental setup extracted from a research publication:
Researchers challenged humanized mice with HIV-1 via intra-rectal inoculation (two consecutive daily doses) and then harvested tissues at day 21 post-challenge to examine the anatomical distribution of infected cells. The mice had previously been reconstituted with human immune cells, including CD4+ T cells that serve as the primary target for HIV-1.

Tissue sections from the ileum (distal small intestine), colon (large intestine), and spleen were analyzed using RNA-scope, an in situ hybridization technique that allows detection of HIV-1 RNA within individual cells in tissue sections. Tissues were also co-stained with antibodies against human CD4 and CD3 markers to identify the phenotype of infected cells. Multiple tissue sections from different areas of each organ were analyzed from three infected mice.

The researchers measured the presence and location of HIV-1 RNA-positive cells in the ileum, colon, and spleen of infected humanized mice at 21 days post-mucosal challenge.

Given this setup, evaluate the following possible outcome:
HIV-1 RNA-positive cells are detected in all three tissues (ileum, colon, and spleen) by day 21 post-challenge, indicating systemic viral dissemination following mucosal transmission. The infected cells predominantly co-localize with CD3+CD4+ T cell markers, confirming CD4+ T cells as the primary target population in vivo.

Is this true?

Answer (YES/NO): YES